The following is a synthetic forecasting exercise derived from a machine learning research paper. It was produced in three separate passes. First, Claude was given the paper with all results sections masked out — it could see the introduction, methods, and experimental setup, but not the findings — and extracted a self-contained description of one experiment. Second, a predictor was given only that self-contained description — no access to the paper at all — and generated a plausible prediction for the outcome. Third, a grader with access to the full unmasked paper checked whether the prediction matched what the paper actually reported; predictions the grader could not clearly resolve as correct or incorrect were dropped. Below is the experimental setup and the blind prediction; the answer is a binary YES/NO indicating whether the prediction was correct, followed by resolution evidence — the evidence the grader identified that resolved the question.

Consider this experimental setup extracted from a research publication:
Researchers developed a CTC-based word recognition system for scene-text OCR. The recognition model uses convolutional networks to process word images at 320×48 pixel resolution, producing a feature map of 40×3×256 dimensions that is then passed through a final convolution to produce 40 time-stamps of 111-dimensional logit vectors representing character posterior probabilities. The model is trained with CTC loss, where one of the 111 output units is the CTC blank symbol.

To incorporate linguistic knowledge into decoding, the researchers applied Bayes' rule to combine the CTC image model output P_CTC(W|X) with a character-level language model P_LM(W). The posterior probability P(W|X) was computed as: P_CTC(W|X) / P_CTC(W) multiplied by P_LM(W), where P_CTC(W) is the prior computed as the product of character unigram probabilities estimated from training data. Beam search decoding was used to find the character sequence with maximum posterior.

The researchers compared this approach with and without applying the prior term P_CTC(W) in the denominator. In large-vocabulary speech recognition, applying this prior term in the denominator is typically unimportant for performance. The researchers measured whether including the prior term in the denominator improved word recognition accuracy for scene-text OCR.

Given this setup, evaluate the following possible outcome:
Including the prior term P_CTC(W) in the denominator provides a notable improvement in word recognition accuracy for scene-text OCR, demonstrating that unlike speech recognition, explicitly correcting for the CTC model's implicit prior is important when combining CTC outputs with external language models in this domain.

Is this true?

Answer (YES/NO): NO